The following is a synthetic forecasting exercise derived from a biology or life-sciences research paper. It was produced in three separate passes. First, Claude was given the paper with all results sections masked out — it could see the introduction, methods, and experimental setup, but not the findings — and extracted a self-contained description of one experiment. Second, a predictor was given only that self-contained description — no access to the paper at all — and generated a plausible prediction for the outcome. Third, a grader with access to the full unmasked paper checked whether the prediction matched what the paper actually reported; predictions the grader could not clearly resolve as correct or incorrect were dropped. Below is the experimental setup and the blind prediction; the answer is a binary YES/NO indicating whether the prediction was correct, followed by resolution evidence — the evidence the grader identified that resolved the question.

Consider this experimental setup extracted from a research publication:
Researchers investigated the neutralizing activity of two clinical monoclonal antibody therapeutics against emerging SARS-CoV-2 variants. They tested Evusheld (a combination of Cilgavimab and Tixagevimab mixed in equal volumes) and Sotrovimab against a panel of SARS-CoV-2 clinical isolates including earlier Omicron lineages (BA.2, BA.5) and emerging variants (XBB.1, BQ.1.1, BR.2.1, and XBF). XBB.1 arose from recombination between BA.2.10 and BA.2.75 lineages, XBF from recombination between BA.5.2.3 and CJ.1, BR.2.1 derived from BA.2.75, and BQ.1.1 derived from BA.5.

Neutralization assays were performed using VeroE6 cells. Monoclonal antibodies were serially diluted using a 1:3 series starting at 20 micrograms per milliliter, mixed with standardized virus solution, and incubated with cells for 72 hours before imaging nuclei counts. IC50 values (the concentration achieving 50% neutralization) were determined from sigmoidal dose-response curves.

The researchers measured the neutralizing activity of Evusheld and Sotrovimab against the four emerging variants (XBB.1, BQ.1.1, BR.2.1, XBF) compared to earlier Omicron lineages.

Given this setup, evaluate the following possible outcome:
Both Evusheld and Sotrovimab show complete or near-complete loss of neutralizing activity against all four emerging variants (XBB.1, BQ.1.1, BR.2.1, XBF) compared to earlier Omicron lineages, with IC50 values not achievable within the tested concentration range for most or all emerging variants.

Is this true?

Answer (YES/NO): NO